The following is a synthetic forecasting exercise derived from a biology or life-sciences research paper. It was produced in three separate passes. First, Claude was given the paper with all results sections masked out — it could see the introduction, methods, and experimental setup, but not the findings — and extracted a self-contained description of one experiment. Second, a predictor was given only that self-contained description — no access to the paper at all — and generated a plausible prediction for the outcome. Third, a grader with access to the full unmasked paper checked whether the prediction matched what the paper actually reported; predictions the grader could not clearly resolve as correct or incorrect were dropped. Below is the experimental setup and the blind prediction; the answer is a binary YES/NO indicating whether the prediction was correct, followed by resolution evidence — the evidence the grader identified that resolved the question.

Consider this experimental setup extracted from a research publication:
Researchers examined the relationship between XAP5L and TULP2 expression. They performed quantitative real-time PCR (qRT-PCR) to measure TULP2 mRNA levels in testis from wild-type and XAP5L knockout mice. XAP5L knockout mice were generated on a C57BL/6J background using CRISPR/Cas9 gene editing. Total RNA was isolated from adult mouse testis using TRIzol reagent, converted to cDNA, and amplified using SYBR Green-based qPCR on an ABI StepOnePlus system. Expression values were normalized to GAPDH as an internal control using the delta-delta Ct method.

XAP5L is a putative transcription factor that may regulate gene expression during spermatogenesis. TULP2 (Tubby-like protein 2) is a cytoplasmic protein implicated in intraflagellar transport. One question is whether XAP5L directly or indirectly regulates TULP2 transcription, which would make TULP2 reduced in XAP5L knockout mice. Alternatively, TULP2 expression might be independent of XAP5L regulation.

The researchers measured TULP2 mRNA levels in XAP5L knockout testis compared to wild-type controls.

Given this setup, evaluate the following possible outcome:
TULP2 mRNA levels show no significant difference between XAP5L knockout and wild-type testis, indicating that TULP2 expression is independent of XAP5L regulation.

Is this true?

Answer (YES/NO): NO